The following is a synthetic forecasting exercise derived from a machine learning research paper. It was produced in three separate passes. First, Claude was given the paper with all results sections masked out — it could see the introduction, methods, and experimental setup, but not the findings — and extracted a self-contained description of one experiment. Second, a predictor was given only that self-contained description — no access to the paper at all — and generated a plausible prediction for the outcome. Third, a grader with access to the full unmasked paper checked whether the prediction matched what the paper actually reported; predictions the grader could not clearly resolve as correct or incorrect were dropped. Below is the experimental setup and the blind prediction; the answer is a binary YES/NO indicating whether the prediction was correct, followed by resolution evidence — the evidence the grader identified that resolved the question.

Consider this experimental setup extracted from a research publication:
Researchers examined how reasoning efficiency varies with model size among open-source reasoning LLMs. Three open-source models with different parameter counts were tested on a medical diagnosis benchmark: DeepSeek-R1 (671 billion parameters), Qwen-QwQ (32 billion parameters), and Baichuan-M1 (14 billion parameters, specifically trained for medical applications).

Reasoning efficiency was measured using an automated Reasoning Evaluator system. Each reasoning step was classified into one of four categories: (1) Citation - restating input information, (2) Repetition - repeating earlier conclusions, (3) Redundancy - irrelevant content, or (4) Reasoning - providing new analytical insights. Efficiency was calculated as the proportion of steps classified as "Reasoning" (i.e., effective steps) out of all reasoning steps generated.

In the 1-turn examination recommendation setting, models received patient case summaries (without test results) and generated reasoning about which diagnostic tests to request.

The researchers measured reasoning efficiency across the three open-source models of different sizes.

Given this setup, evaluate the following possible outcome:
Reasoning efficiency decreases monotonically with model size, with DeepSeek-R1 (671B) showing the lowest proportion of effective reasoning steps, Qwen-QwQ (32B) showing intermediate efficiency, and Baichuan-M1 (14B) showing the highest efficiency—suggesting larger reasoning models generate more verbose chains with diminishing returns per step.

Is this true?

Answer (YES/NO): NO